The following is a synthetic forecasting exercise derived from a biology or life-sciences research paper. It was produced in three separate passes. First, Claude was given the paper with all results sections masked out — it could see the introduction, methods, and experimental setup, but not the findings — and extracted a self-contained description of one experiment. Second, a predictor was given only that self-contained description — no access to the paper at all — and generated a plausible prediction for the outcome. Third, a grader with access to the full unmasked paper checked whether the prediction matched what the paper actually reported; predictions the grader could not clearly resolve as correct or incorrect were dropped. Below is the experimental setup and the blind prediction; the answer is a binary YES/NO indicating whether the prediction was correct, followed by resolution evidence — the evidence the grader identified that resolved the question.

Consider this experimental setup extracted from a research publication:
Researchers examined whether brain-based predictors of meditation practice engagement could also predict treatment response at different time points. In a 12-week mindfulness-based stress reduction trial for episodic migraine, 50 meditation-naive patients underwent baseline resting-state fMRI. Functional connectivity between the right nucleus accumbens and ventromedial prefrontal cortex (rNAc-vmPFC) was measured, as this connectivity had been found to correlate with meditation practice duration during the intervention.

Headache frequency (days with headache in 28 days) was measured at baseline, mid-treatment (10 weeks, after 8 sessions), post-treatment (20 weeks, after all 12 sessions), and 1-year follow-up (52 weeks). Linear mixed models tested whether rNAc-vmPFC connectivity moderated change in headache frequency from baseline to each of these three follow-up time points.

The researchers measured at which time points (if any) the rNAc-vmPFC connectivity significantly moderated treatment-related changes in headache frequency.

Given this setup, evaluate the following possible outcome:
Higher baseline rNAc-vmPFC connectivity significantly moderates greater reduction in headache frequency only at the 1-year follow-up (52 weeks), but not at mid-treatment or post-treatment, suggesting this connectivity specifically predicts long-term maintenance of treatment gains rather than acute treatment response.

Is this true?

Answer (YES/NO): NO